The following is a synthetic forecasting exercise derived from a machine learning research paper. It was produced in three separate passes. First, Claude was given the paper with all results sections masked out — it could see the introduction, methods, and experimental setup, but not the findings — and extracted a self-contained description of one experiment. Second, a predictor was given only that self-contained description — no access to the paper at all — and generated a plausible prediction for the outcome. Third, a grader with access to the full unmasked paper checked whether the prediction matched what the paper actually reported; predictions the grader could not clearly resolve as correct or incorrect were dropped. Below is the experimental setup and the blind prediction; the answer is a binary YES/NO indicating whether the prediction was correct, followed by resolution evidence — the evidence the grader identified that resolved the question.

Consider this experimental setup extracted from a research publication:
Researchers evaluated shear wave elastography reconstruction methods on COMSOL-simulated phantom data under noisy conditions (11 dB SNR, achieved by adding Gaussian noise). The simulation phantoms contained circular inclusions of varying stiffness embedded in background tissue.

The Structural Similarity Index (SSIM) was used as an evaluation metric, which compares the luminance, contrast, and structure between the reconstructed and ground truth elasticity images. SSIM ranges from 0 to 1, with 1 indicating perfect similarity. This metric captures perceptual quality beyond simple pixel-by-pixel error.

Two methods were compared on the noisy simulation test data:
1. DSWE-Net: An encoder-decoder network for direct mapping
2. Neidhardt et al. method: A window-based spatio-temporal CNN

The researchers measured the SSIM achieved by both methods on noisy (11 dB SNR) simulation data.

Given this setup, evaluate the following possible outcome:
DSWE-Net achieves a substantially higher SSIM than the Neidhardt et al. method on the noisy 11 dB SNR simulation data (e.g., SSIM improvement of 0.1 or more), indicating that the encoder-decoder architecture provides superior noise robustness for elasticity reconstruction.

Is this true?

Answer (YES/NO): NO